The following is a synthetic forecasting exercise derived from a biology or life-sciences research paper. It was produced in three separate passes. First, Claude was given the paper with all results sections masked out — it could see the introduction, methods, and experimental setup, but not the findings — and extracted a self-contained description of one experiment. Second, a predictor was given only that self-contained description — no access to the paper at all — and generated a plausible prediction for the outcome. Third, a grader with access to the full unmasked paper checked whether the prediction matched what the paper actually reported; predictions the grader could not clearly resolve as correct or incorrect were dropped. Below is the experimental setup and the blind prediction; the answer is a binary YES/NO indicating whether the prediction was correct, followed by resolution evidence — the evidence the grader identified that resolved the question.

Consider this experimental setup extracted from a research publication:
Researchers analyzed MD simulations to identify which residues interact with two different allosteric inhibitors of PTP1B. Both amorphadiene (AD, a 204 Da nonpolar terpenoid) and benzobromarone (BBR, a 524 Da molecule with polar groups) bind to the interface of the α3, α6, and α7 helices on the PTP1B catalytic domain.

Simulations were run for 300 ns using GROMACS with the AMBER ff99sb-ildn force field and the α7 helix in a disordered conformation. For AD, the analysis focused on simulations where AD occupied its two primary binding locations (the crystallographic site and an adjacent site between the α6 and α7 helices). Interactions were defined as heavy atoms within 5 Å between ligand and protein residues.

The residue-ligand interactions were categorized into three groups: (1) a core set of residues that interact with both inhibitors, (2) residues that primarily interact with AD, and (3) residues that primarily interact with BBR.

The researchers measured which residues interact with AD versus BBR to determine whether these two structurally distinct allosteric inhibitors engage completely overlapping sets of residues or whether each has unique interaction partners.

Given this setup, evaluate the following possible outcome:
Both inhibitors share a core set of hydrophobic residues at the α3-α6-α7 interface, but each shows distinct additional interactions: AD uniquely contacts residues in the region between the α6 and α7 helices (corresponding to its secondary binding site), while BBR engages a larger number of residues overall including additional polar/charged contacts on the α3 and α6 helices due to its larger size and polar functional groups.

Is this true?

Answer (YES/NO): NO